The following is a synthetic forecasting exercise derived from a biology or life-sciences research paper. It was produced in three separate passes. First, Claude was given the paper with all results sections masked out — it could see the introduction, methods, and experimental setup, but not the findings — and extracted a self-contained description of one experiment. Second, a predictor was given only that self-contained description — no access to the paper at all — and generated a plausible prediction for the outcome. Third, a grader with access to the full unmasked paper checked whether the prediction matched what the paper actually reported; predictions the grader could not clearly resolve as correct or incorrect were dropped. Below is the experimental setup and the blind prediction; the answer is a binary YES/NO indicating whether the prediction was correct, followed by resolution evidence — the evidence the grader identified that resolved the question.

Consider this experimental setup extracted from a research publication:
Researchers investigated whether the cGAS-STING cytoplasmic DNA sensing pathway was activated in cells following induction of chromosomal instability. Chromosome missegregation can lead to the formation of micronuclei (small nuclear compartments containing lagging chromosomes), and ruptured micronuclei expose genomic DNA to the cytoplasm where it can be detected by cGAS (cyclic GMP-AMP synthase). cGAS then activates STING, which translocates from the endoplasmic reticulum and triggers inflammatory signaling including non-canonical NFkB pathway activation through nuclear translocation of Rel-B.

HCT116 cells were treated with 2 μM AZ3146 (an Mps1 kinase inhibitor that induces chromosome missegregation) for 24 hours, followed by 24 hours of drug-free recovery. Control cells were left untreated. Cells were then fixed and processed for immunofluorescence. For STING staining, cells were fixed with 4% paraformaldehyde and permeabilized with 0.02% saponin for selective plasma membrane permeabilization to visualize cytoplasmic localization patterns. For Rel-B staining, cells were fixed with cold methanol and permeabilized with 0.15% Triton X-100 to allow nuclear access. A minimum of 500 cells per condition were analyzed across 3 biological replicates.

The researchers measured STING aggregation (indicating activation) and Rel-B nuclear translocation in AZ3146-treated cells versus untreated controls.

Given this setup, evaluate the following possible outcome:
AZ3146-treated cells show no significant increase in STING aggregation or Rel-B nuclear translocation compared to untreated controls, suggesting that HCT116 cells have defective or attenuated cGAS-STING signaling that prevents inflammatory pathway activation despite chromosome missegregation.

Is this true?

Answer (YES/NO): NO